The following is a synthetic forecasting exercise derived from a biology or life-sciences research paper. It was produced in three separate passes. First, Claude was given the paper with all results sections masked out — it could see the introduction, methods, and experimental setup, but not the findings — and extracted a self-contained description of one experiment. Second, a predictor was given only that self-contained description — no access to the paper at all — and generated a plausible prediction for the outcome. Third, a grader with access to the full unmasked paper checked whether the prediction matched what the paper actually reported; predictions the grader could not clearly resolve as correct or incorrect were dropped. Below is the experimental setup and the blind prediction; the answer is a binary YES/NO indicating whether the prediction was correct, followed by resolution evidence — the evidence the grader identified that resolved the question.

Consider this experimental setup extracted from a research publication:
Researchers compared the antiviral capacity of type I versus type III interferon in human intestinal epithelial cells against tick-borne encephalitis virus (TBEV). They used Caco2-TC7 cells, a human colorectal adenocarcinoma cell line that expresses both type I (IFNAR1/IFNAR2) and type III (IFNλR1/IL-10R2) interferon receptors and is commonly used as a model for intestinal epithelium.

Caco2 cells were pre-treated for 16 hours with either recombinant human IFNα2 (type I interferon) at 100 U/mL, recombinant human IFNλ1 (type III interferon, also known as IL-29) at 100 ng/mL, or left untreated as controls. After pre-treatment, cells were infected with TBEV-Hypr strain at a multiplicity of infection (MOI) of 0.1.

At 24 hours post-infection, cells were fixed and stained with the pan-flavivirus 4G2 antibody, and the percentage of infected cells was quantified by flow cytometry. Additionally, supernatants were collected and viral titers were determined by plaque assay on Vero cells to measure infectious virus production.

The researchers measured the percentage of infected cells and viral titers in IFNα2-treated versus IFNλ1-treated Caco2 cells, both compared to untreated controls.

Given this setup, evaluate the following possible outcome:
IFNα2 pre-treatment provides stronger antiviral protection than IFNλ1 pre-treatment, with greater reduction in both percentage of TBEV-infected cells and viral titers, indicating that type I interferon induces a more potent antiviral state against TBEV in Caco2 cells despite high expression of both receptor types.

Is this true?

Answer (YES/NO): NO